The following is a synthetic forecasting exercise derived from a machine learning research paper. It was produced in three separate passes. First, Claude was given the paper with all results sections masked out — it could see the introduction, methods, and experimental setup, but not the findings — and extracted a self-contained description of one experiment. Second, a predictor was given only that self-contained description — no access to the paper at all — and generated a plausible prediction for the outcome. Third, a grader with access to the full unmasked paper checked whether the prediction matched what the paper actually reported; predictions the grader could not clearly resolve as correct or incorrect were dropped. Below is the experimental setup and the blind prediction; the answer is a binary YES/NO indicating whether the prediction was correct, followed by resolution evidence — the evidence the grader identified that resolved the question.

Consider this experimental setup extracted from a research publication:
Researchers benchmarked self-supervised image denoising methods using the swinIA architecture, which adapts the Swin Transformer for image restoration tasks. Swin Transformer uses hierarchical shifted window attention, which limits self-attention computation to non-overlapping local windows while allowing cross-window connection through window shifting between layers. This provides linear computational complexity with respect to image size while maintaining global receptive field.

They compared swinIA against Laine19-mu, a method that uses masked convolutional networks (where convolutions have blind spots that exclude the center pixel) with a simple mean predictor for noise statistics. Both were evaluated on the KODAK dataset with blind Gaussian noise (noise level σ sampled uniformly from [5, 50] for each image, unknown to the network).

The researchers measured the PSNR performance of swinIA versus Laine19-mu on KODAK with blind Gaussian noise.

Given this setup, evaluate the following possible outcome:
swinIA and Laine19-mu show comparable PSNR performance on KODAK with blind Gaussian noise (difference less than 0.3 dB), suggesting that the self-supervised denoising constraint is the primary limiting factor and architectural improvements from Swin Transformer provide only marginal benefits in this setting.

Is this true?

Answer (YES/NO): YES